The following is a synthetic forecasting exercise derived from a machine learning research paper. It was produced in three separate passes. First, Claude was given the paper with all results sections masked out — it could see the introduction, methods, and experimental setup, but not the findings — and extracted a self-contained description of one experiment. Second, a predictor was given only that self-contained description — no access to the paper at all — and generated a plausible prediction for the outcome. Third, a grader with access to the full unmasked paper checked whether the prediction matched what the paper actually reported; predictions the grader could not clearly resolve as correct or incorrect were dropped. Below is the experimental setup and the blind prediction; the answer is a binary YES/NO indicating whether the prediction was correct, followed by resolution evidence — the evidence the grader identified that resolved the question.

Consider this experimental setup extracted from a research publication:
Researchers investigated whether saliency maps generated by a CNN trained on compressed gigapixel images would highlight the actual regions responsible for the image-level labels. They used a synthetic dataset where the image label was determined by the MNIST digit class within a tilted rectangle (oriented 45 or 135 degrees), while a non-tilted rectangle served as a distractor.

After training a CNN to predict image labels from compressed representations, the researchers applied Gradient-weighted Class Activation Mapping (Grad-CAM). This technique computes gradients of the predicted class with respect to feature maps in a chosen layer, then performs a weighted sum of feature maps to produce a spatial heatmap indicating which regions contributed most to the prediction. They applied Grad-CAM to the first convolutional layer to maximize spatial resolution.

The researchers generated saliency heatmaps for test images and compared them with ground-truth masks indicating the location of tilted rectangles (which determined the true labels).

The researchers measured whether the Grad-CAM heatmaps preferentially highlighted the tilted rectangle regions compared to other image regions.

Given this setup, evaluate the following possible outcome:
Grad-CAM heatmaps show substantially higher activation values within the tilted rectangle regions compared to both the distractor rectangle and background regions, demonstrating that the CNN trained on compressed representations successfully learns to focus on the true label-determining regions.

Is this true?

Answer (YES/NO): YES